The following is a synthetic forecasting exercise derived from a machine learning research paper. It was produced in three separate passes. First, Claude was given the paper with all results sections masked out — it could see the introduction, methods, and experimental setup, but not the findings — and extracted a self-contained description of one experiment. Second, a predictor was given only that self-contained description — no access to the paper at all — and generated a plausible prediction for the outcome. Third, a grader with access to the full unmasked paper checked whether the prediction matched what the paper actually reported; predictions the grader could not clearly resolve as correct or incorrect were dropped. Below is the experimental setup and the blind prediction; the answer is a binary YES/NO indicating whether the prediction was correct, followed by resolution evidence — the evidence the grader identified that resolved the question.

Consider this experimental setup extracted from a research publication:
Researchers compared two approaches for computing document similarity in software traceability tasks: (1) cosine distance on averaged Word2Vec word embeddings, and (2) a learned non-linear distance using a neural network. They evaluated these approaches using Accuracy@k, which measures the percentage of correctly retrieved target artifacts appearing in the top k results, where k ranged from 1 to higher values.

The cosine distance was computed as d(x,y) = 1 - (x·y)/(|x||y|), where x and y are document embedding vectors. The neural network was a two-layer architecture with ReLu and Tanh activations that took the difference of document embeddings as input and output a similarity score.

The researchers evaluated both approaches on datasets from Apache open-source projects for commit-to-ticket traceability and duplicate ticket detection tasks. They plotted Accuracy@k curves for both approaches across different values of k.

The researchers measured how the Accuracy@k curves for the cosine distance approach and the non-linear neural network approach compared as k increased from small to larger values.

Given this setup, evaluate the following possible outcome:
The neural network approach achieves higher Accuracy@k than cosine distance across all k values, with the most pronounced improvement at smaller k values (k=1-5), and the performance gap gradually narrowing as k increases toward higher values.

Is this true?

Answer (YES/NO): NO